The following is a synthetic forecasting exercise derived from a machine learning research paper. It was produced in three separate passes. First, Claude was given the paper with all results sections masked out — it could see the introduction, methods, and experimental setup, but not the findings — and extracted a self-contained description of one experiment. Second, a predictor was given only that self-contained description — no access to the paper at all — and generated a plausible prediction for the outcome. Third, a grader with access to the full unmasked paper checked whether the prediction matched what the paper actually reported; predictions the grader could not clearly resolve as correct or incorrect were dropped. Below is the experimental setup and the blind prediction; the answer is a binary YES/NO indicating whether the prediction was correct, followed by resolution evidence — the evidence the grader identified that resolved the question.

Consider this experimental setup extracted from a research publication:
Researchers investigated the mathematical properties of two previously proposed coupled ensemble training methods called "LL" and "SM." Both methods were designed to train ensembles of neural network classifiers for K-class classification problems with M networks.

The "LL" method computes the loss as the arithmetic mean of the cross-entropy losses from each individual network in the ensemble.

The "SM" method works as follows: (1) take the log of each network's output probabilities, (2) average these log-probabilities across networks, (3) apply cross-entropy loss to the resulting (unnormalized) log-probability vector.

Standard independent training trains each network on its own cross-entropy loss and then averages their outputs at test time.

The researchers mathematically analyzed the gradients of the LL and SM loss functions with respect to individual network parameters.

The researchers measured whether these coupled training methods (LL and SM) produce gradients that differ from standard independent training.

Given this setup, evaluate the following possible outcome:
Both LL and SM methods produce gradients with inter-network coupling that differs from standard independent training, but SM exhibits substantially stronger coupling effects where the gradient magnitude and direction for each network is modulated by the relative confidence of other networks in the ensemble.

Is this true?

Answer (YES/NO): NO